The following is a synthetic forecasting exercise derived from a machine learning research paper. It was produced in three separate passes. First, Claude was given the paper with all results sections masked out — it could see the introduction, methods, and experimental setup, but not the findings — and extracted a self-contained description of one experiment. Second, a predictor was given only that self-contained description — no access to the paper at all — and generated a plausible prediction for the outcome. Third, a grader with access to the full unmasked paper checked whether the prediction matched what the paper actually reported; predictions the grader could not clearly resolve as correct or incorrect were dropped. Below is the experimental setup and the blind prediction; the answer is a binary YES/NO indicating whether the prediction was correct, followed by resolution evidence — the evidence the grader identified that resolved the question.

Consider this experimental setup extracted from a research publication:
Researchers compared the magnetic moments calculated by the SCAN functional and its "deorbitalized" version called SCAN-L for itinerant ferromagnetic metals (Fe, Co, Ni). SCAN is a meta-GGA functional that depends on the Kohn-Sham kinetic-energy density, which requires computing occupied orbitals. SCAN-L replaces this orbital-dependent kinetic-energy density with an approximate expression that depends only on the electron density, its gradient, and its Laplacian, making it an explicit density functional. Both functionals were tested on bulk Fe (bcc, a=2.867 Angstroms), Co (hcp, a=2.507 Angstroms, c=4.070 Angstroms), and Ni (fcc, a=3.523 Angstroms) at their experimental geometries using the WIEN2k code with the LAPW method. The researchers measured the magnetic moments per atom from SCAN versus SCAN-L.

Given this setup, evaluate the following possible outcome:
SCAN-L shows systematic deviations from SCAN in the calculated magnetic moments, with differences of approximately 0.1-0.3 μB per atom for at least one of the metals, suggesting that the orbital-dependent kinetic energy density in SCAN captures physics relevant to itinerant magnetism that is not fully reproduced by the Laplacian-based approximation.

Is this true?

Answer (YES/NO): NO